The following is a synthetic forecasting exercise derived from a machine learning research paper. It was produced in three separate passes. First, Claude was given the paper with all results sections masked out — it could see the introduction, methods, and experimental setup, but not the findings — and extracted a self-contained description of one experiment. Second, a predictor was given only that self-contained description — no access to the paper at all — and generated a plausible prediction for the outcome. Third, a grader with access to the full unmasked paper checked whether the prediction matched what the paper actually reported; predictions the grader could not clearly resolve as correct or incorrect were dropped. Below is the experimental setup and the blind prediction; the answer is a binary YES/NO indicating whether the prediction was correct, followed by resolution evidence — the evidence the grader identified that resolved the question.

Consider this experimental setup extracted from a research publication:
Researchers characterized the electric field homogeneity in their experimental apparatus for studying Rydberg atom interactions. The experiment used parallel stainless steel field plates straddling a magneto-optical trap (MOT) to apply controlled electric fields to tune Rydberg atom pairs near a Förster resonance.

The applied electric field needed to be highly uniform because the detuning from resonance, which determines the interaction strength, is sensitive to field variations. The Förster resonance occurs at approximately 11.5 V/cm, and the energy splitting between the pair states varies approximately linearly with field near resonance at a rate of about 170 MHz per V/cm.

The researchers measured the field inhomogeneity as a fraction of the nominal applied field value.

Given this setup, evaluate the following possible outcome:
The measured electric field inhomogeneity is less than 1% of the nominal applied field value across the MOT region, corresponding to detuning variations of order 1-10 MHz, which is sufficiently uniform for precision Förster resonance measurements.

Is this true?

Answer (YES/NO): NO